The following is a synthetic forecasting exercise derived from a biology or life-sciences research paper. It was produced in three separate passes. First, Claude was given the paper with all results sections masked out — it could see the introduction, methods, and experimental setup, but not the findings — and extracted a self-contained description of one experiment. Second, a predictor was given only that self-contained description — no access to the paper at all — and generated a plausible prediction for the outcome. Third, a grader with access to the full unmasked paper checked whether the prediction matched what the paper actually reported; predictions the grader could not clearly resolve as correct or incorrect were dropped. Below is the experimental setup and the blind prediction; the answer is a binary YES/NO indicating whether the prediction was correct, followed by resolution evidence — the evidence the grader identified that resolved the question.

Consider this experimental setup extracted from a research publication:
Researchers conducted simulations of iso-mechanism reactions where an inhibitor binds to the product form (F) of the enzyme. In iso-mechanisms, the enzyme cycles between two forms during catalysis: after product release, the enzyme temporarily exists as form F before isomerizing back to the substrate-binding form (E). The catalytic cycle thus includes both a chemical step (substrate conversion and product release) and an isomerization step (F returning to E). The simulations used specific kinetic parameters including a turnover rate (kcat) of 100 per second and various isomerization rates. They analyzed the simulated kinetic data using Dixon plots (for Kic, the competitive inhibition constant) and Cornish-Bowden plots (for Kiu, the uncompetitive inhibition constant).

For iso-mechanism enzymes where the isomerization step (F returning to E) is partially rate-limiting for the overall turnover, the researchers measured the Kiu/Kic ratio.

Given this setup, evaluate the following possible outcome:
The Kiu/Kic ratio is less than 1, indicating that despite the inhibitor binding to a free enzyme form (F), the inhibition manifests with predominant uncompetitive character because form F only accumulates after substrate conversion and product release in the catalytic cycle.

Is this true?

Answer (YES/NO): NO